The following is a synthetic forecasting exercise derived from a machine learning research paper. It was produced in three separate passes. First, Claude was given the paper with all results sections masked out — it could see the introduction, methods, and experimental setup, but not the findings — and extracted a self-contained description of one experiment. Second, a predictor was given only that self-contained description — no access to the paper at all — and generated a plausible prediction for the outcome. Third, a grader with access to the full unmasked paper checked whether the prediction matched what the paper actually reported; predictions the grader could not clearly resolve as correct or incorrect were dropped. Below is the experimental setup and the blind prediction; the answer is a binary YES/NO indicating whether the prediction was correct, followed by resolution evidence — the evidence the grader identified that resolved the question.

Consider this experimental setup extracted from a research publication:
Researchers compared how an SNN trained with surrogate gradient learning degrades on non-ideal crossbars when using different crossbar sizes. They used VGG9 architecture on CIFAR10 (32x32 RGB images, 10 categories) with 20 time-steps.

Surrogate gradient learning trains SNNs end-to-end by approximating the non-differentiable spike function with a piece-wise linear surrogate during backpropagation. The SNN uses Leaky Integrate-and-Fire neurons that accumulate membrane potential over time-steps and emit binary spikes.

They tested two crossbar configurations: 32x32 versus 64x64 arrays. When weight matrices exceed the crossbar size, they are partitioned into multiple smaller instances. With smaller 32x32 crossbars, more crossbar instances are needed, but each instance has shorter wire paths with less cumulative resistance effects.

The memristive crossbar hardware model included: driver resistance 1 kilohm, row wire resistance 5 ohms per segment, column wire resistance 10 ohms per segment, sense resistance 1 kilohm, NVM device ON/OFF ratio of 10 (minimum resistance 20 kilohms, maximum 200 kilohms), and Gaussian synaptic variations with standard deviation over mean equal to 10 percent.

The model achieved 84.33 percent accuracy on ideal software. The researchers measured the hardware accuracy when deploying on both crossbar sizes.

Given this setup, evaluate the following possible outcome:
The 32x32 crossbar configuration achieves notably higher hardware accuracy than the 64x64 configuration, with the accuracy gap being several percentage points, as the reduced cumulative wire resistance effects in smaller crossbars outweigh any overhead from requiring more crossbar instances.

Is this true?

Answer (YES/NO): NO